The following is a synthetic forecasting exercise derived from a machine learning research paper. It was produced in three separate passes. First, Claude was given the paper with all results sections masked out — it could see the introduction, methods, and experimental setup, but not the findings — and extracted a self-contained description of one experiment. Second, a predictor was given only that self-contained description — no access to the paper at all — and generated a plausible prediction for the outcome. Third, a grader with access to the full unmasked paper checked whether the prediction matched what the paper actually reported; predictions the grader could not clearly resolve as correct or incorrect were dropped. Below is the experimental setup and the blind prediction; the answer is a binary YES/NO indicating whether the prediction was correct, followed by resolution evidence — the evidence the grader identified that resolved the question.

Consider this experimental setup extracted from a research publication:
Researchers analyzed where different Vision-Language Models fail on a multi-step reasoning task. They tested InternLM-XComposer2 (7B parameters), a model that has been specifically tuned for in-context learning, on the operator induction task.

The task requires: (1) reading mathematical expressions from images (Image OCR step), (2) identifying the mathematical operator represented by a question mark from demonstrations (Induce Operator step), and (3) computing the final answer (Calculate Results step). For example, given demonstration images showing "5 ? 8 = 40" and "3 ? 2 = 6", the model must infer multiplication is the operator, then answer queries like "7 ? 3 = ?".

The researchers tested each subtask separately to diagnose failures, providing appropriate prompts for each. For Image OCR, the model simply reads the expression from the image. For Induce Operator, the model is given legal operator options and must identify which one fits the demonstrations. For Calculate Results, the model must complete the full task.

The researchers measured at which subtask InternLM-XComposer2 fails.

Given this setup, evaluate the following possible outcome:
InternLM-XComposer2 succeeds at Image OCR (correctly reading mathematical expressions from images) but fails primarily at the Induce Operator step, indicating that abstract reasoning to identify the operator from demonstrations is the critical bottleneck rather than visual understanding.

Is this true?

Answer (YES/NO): YES